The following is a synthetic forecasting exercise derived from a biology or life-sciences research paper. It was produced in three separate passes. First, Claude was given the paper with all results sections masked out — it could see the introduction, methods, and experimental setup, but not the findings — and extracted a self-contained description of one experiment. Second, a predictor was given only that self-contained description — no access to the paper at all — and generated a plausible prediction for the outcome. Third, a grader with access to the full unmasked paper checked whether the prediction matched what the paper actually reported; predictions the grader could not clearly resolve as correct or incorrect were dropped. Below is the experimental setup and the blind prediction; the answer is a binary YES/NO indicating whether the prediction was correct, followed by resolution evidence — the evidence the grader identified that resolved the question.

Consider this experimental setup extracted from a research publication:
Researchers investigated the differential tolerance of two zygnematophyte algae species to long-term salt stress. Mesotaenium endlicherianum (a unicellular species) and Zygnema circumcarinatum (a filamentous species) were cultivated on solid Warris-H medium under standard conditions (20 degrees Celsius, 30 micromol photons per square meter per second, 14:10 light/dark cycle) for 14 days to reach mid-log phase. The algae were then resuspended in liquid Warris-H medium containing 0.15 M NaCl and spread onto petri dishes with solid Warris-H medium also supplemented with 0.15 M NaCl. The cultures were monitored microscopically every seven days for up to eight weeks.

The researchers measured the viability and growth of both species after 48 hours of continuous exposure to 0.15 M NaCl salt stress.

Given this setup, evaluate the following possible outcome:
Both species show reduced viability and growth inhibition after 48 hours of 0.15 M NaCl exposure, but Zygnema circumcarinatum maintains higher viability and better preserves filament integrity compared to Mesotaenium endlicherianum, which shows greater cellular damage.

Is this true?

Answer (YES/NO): NO